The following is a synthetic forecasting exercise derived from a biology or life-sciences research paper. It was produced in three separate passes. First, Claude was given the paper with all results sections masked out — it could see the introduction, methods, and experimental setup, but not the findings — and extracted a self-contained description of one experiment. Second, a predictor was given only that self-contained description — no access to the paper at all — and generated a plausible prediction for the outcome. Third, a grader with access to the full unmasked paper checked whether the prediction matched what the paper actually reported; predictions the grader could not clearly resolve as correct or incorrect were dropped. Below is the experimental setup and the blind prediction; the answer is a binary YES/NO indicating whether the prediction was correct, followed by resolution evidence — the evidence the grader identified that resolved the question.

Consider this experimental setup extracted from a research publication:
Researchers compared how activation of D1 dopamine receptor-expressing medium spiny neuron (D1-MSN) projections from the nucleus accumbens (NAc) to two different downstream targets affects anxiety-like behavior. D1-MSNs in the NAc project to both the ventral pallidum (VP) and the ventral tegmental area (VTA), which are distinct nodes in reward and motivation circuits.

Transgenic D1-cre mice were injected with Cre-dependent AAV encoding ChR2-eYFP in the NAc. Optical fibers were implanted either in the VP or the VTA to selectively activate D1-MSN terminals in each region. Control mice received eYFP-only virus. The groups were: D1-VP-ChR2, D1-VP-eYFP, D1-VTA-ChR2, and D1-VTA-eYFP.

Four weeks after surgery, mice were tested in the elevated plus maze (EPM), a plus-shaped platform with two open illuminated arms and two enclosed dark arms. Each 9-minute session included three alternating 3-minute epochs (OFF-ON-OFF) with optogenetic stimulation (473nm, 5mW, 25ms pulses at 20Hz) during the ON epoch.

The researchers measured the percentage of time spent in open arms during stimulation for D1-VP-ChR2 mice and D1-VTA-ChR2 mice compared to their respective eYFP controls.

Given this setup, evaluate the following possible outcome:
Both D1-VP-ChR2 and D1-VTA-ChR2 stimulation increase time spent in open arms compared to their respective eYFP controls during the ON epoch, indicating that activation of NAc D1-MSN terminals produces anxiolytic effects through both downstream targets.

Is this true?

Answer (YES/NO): NO